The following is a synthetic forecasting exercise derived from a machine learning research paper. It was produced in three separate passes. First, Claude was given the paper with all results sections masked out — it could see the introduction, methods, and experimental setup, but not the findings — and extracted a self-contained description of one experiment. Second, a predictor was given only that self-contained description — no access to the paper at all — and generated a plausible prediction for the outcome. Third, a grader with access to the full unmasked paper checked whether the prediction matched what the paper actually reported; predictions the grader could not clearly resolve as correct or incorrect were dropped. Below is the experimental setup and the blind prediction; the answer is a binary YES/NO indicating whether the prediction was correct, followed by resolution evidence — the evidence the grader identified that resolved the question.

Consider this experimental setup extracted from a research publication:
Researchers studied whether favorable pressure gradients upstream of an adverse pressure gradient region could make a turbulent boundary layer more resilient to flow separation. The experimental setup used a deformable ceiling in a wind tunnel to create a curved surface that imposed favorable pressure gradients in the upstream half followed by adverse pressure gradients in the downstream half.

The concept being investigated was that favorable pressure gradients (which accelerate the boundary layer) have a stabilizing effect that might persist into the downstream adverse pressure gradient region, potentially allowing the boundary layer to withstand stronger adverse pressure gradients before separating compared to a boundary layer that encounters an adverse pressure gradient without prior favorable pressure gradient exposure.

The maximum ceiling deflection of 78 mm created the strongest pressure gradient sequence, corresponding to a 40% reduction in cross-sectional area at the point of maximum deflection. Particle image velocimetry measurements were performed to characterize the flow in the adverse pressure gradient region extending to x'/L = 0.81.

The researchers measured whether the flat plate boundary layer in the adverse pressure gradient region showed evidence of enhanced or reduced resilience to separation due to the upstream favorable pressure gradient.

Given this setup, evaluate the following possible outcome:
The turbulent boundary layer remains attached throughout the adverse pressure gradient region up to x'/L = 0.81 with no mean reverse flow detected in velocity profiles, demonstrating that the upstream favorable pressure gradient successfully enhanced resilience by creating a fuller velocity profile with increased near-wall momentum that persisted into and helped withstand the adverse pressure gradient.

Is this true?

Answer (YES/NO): YES